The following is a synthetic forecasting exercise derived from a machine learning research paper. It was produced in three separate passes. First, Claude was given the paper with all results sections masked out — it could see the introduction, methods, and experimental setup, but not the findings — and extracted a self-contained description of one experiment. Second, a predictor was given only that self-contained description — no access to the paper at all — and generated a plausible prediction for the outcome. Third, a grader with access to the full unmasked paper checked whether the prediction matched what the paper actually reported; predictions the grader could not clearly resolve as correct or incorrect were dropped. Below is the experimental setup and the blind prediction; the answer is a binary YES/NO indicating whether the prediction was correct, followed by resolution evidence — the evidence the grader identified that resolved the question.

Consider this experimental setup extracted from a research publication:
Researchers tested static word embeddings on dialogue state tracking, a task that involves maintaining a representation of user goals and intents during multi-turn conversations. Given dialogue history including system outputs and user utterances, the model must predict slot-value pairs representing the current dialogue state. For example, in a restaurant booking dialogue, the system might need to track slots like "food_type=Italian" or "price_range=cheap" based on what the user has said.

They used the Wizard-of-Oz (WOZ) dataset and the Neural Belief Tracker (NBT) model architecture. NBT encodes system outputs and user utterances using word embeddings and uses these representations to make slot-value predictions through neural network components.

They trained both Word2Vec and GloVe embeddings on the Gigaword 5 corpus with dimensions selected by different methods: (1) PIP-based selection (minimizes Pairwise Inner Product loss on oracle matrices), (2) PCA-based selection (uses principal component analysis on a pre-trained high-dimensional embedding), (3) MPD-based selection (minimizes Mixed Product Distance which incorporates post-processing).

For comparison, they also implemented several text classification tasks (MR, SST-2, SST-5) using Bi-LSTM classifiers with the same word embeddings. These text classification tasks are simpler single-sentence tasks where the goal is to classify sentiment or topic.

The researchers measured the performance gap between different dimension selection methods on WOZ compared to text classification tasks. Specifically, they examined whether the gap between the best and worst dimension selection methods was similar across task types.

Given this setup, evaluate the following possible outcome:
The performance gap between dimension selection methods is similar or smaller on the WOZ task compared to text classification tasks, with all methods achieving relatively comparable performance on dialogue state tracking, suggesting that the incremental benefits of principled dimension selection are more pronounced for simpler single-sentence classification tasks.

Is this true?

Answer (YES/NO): NO